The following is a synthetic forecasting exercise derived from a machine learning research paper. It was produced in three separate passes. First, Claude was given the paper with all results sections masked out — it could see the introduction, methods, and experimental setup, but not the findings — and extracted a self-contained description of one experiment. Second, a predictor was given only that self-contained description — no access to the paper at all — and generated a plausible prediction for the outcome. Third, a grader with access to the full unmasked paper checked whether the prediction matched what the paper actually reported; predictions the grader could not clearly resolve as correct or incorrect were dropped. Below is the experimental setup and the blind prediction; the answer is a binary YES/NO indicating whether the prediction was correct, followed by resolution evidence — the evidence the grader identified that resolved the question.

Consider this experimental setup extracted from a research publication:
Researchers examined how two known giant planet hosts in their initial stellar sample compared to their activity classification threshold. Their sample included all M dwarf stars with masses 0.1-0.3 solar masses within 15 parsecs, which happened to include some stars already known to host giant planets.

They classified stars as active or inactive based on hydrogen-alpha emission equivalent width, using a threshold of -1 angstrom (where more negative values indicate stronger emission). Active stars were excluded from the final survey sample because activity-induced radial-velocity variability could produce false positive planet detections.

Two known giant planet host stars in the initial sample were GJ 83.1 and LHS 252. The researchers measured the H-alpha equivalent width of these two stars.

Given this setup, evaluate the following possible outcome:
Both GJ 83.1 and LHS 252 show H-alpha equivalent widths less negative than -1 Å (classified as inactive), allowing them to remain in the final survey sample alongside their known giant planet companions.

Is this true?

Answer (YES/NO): NO